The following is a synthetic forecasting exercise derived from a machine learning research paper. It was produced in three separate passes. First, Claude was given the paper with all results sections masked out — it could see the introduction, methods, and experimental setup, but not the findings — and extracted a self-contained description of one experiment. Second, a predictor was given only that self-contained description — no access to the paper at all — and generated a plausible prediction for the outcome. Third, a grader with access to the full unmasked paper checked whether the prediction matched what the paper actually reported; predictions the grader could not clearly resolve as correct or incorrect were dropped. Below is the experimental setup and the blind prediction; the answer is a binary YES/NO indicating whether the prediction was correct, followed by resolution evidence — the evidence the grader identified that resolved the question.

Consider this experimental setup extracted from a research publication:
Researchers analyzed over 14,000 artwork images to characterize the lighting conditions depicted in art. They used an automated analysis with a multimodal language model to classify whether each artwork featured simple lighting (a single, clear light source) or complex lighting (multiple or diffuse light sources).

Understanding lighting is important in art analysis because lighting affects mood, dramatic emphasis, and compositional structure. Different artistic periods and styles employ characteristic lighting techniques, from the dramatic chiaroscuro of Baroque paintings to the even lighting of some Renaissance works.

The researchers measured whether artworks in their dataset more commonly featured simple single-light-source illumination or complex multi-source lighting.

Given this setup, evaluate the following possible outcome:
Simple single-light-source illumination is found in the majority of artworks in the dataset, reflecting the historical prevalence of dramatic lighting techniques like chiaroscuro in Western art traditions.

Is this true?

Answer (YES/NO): YES